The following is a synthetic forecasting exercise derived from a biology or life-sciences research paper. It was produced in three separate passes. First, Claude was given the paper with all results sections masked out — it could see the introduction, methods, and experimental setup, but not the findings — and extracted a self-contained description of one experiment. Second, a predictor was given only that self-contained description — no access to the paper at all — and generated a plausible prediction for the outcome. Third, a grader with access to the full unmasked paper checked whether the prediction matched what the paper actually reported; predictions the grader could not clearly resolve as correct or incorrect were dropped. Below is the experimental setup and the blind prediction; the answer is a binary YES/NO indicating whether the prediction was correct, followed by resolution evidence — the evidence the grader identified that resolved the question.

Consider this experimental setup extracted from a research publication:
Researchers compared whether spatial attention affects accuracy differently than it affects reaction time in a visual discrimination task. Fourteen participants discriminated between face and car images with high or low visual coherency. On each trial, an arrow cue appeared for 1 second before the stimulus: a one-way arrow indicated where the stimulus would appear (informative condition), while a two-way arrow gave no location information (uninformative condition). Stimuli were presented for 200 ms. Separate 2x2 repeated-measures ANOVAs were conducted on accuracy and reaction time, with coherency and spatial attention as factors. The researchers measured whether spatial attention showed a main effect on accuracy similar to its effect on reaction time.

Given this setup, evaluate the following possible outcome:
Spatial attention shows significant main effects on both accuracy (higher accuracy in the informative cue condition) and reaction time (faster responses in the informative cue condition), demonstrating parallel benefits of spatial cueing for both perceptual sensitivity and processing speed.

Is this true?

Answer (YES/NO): NO